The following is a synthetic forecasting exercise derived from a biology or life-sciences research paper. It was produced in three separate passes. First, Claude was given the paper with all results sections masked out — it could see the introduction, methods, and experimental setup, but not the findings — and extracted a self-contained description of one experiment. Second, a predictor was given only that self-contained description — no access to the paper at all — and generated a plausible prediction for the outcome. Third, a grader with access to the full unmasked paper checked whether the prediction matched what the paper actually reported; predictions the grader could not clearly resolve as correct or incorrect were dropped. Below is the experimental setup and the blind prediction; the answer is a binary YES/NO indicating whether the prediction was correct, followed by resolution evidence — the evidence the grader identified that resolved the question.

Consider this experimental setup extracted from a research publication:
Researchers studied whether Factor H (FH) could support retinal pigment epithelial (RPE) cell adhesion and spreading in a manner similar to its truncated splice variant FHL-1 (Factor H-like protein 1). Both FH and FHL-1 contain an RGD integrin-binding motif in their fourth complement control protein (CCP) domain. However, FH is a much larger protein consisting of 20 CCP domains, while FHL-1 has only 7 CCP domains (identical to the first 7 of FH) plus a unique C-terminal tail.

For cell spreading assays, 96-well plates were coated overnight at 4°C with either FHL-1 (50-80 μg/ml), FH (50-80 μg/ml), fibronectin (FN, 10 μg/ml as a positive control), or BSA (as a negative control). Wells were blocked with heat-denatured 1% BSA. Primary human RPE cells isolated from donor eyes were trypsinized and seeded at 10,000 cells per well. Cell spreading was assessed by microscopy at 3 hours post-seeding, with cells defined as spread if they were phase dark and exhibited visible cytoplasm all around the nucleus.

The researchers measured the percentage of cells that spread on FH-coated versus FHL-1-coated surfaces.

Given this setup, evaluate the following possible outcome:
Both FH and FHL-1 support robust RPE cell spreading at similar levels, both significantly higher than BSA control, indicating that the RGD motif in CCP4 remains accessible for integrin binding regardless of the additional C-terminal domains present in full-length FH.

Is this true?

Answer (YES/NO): NO